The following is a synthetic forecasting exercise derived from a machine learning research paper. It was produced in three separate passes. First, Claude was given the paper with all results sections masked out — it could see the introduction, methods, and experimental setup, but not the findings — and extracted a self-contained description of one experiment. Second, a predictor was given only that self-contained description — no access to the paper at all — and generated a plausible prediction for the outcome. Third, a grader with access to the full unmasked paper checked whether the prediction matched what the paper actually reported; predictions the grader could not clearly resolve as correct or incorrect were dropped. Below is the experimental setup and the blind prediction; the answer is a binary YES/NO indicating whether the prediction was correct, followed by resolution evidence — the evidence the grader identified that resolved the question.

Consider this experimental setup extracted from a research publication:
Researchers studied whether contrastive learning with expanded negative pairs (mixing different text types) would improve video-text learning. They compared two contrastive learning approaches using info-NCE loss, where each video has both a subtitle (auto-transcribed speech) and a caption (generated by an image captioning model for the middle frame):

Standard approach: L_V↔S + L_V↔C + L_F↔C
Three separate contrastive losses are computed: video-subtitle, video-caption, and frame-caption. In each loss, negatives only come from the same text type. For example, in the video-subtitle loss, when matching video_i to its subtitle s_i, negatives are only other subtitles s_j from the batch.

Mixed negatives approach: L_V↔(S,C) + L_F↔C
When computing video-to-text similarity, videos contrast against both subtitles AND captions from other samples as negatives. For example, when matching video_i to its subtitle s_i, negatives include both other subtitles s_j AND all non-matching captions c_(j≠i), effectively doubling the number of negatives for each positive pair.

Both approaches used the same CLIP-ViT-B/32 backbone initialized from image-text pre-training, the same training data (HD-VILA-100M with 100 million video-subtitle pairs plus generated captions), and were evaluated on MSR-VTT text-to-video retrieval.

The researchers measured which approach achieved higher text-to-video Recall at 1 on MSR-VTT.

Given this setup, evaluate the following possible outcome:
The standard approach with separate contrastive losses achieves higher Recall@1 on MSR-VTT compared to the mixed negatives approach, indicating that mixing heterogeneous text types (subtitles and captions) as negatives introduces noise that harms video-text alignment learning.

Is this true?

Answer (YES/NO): NO